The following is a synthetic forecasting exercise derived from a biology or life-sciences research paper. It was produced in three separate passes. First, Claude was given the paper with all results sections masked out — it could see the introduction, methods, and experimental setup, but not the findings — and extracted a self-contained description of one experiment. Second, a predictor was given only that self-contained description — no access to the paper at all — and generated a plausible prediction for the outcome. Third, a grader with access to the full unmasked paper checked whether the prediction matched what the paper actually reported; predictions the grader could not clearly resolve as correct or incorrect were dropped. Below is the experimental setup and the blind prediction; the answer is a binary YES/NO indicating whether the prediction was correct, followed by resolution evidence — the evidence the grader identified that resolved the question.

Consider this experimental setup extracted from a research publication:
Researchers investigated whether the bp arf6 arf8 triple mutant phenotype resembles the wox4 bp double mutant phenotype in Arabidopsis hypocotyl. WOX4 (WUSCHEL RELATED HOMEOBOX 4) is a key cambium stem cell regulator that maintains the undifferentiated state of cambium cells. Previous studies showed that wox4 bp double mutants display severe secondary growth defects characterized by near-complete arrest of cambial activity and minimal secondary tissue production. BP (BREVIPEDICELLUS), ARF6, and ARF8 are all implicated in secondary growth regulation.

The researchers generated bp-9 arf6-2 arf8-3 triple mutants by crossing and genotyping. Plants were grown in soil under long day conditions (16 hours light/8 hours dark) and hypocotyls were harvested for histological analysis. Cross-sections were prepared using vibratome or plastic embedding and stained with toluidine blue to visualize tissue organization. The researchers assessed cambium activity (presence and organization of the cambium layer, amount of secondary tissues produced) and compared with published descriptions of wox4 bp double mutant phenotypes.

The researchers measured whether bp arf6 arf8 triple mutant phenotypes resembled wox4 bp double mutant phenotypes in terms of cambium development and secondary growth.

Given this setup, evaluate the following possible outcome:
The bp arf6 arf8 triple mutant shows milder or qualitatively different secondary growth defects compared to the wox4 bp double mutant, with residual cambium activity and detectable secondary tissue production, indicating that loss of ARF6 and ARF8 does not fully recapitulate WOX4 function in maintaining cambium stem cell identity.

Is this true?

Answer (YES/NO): NO